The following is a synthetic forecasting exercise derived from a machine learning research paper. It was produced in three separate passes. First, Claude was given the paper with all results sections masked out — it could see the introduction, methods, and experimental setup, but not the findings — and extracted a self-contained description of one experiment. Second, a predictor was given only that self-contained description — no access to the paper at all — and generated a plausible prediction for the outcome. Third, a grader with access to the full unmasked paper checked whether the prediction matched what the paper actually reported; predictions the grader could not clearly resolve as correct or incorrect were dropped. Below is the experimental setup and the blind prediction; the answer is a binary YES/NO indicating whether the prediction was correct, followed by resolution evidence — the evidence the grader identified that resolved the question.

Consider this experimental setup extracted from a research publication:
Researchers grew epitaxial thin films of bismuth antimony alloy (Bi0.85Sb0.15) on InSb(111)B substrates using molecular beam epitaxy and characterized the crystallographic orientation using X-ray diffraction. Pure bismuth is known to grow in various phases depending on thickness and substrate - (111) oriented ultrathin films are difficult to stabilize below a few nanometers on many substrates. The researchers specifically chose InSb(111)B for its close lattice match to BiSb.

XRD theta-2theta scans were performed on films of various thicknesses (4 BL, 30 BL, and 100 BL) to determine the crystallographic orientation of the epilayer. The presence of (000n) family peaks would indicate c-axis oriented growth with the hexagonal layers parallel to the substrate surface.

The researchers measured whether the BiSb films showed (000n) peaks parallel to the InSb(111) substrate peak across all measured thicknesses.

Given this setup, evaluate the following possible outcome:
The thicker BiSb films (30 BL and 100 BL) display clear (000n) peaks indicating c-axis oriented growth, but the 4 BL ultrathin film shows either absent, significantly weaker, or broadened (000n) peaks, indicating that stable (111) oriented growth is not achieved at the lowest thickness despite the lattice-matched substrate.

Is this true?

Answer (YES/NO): NO